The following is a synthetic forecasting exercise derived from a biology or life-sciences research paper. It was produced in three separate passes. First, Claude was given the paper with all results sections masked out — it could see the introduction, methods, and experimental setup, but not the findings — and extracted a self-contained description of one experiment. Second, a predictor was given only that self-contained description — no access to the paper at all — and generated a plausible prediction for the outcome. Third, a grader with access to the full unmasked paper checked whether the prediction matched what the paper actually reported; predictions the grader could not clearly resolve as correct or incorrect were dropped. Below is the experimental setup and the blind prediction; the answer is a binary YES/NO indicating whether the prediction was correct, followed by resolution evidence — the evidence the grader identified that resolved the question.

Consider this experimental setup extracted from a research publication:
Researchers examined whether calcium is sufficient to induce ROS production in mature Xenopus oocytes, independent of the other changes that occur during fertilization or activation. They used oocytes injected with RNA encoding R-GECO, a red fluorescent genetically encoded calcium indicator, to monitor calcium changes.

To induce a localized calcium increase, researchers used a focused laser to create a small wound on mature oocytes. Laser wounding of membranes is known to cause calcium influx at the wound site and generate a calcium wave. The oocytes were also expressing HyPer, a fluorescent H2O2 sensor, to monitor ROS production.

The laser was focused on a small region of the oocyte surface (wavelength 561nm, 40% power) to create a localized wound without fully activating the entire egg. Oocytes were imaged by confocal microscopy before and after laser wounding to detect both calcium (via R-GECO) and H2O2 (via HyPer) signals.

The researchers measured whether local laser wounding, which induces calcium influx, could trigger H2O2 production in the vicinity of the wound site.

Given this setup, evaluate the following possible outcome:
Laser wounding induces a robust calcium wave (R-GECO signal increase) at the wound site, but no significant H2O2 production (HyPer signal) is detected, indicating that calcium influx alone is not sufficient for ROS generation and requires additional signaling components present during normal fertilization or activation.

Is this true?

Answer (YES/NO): NO